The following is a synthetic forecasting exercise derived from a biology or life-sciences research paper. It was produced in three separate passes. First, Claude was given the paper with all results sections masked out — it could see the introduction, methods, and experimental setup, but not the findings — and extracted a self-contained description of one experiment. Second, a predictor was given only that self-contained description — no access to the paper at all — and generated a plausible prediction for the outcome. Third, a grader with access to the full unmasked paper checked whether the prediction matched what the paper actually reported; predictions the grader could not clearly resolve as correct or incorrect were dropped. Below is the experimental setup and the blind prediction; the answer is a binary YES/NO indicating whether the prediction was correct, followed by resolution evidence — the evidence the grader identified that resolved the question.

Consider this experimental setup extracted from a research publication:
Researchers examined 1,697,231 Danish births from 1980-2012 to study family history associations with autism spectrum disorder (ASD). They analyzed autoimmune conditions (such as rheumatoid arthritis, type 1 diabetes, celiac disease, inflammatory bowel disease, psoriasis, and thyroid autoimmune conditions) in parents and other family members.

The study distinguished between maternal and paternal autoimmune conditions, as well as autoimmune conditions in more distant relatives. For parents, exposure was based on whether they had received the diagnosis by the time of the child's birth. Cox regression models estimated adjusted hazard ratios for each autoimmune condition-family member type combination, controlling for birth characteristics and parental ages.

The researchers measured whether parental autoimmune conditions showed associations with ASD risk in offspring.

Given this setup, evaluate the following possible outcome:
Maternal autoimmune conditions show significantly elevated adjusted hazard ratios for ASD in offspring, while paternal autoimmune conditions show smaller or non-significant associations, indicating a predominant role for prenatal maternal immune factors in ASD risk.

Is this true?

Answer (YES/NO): YES